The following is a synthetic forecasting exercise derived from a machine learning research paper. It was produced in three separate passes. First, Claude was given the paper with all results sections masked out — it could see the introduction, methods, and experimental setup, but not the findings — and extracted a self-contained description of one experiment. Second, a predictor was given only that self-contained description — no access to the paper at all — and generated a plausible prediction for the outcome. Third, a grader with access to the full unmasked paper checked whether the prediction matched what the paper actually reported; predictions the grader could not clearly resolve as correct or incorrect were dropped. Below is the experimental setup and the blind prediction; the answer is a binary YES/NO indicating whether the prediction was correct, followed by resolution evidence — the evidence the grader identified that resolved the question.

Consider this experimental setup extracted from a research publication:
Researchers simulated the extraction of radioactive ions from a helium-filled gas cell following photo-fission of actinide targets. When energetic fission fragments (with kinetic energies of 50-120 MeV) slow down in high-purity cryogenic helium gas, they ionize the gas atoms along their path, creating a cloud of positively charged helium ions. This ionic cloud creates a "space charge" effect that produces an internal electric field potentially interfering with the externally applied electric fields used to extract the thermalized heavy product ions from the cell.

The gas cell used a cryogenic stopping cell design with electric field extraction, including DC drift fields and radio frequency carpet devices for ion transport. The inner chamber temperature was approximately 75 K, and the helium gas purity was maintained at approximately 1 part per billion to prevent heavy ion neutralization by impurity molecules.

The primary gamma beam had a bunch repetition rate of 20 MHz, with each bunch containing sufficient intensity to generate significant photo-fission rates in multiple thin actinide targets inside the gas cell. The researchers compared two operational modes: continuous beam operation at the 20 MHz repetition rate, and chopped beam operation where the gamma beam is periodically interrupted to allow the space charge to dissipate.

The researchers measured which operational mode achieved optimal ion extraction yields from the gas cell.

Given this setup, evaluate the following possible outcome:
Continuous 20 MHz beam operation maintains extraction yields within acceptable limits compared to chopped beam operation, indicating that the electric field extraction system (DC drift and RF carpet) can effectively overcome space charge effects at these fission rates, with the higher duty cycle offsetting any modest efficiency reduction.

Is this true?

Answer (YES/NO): NO